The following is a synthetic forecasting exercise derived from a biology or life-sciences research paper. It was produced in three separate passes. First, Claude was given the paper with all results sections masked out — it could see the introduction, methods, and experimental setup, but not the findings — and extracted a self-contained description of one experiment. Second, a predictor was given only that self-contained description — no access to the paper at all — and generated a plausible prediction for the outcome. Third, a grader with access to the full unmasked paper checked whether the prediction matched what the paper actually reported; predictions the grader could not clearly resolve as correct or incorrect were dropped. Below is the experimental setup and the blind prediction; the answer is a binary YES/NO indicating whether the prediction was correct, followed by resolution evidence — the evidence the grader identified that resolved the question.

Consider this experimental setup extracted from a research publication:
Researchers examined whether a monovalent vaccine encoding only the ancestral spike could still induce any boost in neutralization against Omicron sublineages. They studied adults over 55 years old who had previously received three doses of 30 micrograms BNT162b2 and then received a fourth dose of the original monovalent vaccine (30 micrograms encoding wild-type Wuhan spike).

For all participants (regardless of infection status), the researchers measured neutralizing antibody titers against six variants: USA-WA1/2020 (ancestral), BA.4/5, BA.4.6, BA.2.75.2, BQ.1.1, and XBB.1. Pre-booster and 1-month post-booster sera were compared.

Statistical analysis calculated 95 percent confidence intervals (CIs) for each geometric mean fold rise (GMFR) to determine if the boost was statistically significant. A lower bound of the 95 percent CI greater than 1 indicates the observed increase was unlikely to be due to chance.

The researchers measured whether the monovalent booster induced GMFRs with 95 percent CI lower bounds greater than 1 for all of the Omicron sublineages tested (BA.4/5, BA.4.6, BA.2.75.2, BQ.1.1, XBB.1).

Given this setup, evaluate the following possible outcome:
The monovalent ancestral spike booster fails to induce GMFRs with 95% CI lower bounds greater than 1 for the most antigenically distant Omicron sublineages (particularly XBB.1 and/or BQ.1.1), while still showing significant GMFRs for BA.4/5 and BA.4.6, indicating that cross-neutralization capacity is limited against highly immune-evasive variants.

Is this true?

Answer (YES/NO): NO